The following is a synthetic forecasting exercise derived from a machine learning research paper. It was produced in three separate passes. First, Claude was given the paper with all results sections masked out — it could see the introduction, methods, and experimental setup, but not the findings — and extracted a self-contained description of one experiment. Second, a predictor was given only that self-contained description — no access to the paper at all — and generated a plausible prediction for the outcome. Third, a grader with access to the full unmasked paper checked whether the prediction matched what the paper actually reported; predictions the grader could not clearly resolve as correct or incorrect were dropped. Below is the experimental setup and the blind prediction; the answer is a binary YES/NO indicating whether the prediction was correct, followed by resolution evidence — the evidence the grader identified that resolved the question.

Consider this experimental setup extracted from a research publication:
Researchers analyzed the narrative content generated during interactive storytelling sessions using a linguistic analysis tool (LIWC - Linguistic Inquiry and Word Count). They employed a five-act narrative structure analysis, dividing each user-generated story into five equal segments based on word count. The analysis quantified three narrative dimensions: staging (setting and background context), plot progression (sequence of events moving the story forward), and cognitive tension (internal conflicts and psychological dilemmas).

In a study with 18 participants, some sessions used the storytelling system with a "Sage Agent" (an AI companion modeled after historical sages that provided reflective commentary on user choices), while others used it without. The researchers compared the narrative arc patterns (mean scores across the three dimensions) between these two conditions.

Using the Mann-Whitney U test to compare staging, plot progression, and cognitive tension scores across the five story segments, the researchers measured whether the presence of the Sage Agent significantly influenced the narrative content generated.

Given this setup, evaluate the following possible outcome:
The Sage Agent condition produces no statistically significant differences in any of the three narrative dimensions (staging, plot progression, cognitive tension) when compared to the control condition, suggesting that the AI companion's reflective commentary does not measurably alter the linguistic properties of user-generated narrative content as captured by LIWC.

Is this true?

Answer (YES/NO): YES